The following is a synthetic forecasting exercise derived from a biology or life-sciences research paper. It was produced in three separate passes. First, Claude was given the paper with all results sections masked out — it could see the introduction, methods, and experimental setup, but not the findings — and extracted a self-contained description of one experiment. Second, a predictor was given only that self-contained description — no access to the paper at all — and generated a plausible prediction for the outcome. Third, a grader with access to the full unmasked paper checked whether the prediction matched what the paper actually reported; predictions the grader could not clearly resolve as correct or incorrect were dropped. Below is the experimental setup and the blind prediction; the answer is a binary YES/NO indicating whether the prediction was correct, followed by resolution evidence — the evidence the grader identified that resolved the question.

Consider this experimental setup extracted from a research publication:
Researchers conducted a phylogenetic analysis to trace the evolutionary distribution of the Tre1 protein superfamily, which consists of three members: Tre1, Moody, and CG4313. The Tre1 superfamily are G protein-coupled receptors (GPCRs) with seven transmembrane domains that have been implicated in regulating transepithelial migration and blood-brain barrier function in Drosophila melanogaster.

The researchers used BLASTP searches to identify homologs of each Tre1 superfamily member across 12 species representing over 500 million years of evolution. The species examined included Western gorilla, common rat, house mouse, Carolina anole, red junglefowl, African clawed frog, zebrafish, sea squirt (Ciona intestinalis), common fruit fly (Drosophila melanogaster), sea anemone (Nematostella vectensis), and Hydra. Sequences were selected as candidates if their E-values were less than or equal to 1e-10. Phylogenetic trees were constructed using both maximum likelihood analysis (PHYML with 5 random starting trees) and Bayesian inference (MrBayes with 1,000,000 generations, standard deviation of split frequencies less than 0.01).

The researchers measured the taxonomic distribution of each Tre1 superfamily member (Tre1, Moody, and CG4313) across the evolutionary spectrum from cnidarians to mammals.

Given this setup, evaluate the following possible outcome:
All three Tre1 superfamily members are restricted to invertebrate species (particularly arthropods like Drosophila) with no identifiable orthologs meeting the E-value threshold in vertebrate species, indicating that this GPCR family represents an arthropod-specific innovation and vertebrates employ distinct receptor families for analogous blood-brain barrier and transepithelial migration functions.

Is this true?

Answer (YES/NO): NO